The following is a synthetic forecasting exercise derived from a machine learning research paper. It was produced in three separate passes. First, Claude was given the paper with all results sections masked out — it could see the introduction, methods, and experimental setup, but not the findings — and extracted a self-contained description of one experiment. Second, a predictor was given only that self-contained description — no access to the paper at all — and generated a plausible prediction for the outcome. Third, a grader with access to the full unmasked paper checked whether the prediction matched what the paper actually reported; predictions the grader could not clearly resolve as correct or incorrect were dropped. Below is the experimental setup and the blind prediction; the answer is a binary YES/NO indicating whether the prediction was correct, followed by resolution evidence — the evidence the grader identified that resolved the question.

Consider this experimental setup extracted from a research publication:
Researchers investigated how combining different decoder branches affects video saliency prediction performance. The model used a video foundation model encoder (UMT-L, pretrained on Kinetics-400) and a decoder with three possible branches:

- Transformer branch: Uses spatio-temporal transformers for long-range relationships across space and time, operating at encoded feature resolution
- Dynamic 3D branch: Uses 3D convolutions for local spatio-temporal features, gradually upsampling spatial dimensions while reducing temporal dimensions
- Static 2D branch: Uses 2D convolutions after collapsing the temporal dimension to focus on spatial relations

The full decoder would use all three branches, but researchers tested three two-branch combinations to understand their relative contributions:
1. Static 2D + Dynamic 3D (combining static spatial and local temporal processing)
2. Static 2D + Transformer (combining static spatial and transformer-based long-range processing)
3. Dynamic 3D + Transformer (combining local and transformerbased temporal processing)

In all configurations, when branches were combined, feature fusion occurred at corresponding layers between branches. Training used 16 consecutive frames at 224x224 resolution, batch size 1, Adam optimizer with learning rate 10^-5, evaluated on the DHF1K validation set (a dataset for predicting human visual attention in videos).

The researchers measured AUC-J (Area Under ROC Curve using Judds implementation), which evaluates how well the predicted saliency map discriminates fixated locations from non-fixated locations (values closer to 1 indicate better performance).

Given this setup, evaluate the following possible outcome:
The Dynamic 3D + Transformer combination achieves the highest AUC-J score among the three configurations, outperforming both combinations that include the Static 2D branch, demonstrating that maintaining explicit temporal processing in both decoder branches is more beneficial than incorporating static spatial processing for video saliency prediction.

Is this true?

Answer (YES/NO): NO